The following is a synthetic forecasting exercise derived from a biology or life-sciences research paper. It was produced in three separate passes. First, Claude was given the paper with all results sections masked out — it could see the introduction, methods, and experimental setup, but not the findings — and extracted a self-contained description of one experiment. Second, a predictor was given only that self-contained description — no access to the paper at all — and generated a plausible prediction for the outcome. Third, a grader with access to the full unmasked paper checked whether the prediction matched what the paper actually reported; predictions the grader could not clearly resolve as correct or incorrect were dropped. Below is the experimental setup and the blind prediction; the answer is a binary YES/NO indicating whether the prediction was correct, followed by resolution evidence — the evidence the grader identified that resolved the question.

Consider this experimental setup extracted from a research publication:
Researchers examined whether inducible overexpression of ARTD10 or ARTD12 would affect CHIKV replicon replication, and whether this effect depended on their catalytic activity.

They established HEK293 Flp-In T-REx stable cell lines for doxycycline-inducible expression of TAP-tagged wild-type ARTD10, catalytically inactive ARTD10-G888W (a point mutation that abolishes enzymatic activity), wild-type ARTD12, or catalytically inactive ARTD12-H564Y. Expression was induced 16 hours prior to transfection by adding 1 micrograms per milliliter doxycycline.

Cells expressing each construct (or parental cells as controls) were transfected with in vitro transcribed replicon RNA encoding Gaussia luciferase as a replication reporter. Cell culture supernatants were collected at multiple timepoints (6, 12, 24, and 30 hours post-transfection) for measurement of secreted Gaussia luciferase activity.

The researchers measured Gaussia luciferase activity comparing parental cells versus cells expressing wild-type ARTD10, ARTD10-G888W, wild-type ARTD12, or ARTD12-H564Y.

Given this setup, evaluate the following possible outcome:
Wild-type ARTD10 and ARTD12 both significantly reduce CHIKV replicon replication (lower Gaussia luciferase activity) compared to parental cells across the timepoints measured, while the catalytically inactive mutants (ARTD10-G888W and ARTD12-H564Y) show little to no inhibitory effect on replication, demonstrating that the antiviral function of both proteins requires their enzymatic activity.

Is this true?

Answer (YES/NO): YES